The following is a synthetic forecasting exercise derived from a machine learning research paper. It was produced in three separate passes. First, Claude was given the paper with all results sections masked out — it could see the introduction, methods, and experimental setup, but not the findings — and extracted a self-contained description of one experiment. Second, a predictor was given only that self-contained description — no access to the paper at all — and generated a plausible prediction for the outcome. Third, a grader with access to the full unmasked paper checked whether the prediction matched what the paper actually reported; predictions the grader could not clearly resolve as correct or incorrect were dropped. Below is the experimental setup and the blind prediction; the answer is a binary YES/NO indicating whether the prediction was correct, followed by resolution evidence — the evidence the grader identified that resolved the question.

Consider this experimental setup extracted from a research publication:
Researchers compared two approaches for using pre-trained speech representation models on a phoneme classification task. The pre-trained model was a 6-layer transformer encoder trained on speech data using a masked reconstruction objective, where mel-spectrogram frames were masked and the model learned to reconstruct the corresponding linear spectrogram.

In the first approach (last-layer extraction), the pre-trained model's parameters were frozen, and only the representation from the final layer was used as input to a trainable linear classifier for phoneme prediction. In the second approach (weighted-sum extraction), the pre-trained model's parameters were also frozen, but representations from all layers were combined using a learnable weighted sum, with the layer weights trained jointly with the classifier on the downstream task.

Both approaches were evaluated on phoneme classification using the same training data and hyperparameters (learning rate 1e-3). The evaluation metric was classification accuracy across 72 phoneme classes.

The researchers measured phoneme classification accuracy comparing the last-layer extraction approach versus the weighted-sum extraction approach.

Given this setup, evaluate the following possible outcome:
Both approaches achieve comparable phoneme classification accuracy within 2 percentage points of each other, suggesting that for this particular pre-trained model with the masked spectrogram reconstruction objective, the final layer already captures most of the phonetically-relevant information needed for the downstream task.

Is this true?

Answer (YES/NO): NO